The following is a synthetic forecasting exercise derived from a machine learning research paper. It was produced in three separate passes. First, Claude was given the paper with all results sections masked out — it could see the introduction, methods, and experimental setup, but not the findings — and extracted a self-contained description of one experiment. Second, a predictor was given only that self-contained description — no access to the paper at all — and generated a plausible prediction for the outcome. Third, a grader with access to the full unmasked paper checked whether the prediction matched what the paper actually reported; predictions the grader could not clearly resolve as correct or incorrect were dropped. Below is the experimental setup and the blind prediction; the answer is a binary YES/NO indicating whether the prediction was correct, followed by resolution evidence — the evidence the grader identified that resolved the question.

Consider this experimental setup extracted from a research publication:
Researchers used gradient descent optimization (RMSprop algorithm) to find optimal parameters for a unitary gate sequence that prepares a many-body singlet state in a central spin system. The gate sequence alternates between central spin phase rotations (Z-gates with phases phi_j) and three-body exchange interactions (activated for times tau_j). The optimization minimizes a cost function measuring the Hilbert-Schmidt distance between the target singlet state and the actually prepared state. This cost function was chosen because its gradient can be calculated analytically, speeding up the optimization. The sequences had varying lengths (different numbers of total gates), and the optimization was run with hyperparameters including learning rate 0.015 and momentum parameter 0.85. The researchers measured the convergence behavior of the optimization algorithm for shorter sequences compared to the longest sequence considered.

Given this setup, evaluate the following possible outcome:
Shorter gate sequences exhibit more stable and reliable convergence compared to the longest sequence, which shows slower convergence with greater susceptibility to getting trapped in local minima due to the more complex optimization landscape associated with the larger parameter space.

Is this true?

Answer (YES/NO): NO